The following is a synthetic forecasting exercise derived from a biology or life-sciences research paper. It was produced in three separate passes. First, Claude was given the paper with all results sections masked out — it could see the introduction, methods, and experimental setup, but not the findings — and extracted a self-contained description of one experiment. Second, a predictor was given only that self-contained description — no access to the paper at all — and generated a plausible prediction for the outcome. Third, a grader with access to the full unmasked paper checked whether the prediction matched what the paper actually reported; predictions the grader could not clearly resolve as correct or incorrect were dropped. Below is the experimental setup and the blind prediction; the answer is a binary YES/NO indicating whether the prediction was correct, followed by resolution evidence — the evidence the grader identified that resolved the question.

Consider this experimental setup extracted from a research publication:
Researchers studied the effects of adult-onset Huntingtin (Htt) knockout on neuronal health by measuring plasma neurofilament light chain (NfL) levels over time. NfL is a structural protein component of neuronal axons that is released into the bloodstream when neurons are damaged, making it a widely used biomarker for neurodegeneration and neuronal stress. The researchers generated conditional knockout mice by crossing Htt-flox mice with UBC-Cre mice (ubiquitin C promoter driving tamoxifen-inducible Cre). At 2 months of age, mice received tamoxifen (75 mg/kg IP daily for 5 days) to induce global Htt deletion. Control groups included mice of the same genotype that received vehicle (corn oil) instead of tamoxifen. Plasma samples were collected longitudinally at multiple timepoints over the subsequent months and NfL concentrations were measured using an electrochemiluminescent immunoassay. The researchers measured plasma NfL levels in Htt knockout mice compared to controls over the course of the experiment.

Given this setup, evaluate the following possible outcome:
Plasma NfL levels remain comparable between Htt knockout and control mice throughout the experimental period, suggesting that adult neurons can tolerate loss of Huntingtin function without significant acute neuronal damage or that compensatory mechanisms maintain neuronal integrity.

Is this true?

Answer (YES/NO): NO